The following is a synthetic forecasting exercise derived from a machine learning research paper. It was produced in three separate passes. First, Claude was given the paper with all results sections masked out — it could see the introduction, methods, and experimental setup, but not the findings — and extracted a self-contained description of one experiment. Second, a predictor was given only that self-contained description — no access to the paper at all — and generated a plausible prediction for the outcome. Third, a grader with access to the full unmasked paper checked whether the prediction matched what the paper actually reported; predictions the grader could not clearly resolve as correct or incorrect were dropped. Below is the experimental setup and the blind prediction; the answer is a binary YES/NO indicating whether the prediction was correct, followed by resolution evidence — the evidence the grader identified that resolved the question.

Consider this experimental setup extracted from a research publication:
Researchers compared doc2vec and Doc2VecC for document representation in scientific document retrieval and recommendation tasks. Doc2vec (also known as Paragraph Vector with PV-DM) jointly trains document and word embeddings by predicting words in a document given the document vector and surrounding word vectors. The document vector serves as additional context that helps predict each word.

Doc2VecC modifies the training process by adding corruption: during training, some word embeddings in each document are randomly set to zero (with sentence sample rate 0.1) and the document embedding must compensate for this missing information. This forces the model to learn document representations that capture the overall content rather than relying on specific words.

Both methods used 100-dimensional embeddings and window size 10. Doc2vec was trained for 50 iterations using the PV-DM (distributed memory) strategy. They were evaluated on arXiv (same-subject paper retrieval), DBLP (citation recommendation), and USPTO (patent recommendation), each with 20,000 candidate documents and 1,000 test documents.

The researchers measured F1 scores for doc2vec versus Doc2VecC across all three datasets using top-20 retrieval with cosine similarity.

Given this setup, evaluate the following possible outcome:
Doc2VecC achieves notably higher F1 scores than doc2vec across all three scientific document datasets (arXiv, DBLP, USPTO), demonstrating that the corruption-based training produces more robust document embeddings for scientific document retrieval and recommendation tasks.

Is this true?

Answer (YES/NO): YES